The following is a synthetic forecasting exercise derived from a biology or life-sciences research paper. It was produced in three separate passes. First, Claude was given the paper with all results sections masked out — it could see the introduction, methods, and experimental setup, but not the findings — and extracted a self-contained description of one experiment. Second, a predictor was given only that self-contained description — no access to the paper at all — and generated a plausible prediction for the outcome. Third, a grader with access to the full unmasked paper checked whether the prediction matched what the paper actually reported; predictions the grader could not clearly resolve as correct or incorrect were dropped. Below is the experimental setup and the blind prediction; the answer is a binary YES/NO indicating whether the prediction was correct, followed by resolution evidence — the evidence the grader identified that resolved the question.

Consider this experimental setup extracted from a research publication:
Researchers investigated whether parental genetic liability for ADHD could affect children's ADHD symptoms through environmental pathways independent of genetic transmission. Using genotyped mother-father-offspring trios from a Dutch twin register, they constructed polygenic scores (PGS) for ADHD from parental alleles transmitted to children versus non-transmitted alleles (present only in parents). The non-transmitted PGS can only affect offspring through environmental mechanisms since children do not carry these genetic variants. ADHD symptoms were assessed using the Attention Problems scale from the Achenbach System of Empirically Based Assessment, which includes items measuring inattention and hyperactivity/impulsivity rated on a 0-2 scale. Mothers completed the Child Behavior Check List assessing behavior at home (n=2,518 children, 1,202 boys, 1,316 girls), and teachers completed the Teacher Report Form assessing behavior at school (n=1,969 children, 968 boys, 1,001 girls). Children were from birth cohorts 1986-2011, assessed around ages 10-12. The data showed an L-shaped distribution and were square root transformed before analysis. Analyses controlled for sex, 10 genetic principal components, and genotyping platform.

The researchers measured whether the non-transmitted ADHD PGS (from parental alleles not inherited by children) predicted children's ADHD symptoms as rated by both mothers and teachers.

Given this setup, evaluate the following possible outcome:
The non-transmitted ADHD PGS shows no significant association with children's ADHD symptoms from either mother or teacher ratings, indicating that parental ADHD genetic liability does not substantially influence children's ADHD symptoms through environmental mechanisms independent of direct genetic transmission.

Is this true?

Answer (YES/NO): YES